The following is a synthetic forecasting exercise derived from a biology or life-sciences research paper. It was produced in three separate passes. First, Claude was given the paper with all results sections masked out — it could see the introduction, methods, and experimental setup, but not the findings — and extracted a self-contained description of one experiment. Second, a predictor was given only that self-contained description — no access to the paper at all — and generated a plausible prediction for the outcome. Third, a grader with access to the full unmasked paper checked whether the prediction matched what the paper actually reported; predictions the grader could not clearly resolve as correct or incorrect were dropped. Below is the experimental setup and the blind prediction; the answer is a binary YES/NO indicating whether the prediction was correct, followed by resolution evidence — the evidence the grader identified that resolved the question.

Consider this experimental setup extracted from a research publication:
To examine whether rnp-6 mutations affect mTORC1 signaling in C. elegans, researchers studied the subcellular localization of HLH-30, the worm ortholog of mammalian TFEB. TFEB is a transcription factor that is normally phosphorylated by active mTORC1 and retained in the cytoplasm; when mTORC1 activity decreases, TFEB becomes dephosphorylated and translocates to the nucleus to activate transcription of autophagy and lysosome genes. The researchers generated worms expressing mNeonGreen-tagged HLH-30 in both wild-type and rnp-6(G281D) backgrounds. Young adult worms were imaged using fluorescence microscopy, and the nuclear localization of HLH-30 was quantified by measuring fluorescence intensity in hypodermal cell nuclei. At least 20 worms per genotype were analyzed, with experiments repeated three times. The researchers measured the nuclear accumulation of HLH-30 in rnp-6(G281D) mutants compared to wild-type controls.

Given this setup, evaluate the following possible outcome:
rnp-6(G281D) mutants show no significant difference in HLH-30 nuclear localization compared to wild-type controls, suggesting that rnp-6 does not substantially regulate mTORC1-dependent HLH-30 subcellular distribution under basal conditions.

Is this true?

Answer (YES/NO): NO